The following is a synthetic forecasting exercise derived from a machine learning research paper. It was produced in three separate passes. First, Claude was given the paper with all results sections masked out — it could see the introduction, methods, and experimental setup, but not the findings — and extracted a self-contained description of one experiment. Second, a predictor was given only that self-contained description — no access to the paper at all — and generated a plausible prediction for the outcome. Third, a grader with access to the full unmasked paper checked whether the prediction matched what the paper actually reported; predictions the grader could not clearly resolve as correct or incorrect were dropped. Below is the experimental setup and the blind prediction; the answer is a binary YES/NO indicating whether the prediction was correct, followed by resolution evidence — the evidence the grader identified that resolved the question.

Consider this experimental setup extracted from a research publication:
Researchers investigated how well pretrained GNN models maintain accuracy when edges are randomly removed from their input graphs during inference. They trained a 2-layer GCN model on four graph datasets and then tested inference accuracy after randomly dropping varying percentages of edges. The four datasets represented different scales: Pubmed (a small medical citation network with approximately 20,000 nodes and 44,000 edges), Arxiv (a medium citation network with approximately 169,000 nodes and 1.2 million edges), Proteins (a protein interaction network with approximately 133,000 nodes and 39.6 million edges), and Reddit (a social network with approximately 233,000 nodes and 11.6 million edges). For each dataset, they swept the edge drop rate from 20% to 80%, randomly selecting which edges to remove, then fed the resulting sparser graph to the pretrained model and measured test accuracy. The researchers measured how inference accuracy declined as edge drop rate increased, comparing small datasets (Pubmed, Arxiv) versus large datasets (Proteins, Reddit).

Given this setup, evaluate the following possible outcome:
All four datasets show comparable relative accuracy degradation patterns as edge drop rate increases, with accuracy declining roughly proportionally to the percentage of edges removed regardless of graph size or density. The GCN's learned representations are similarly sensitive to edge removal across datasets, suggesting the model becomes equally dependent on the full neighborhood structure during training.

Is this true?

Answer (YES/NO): NO